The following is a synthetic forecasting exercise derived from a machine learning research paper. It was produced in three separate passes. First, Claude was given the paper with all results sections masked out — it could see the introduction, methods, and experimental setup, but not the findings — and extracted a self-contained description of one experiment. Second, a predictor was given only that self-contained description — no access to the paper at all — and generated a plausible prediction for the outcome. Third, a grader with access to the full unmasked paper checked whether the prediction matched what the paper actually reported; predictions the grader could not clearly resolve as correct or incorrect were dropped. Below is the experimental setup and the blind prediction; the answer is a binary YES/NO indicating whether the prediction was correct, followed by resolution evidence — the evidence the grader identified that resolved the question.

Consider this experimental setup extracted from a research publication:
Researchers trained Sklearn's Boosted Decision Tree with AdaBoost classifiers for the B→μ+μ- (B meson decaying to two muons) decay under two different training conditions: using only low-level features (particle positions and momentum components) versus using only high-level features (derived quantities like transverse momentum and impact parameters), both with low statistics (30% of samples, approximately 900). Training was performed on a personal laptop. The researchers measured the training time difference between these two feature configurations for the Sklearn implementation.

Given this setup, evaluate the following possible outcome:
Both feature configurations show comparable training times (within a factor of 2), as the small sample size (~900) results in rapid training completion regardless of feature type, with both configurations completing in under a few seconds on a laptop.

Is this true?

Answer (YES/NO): NO